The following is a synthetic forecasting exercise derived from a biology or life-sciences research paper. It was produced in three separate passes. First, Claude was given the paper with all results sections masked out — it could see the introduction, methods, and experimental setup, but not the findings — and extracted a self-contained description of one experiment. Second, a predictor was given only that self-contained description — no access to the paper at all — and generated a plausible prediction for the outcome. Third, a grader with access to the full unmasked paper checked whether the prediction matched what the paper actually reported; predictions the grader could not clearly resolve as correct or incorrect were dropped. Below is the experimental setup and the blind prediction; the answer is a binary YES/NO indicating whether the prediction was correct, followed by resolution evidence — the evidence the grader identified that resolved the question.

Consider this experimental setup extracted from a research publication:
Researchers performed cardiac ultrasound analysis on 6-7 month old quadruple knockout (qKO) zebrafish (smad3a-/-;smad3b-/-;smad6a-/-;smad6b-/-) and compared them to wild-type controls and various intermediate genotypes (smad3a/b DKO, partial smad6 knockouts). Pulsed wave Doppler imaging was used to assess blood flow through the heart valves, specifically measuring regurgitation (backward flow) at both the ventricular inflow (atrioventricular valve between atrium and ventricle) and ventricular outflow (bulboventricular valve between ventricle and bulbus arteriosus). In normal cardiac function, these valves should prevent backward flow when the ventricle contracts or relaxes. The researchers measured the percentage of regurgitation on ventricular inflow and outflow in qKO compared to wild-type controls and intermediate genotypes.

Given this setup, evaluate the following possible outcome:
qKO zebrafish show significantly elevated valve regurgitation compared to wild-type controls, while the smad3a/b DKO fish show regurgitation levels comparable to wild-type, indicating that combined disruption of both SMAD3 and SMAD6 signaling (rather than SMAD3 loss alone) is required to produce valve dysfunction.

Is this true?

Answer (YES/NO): YES